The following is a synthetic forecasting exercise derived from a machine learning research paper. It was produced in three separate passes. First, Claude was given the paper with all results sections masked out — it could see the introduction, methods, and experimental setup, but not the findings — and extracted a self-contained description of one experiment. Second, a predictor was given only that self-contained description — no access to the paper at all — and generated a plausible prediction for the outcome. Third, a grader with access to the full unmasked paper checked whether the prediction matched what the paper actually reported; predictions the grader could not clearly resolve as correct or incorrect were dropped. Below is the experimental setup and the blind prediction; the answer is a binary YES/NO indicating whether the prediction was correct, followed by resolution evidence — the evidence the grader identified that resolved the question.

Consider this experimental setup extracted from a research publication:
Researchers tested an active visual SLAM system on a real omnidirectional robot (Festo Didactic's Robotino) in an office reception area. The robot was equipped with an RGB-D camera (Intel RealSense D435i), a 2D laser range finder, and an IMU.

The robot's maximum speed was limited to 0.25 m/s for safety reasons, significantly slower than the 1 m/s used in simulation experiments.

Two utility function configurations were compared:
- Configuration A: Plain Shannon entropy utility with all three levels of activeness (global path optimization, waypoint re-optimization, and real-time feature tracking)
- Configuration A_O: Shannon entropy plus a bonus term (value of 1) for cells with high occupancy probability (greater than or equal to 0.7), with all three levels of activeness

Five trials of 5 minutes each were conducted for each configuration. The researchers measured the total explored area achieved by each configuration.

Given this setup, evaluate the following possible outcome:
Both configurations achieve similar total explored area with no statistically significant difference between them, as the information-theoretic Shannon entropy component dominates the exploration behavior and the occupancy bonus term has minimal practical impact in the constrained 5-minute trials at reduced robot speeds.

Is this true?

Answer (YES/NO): NO